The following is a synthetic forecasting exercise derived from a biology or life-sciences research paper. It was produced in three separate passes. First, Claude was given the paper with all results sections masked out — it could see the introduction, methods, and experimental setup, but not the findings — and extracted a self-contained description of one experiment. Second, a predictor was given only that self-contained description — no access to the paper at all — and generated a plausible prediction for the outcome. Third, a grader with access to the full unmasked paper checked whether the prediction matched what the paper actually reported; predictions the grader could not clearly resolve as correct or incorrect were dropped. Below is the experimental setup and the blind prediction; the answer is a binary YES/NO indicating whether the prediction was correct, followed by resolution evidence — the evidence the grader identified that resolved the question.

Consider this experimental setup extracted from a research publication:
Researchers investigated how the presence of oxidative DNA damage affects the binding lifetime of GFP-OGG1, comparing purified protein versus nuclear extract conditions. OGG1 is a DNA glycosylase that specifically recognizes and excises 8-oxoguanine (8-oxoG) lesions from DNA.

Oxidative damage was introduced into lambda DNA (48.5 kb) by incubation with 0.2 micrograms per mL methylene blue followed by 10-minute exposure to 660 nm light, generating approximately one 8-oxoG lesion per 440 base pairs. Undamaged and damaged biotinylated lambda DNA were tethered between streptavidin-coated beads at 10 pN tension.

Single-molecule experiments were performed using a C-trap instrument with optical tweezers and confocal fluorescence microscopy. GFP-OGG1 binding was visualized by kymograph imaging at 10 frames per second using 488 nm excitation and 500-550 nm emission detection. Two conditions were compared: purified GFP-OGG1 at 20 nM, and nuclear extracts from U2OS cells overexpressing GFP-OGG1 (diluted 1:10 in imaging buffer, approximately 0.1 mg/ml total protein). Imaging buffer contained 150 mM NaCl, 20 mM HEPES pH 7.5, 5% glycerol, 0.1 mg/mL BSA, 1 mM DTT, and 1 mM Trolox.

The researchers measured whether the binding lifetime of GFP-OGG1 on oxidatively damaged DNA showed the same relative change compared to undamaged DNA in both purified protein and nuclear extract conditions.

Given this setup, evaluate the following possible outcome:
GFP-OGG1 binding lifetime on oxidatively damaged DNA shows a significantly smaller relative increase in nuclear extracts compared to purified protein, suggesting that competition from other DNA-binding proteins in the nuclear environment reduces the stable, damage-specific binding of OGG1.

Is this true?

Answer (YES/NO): NO